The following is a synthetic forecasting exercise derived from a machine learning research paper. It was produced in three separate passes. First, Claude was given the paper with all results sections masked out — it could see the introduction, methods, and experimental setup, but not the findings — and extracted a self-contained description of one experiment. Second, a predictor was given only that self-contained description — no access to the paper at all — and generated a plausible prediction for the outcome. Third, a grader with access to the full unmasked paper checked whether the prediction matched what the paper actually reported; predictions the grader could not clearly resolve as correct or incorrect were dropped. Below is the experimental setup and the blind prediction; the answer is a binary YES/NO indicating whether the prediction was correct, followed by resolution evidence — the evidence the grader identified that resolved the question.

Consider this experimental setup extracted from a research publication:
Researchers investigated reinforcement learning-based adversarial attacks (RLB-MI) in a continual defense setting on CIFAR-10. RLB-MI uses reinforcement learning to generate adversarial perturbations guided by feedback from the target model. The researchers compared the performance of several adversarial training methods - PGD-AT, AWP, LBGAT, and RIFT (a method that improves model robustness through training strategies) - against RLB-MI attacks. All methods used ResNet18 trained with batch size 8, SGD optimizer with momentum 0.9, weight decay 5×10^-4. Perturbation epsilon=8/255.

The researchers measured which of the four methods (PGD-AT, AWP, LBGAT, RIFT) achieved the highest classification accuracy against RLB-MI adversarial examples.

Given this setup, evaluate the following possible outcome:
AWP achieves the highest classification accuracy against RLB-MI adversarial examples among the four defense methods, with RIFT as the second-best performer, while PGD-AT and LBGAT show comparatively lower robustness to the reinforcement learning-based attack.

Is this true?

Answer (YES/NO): NO